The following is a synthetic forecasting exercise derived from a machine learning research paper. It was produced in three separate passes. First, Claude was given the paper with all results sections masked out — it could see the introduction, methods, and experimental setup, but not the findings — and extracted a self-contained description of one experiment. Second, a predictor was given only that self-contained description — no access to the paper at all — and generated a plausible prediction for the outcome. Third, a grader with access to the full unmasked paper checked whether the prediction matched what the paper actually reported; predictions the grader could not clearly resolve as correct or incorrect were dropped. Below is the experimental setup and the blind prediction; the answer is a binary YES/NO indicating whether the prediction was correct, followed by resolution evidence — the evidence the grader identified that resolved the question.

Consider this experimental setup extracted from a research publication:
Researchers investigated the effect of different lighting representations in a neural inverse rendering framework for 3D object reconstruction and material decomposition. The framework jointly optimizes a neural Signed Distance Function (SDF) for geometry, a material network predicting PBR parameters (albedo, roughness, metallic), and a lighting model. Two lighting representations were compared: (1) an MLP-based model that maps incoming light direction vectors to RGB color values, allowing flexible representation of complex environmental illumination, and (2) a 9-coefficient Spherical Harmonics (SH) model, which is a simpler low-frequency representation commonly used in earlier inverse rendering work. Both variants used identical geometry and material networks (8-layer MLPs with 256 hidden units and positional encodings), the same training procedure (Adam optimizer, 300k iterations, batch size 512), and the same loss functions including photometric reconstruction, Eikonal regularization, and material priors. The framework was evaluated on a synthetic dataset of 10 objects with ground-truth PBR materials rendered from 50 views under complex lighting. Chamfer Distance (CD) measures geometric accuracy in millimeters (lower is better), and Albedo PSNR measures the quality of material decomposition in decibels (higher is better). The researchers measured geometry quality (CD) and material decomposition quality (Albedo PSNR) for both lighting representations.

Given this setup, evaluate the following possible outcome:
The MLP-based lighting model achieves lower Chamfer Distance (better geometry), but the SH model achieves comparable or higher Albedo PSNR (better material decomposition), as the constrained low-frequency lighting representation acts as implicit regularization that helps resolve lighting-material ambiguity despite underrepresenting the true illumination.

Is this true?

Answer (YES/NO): NO